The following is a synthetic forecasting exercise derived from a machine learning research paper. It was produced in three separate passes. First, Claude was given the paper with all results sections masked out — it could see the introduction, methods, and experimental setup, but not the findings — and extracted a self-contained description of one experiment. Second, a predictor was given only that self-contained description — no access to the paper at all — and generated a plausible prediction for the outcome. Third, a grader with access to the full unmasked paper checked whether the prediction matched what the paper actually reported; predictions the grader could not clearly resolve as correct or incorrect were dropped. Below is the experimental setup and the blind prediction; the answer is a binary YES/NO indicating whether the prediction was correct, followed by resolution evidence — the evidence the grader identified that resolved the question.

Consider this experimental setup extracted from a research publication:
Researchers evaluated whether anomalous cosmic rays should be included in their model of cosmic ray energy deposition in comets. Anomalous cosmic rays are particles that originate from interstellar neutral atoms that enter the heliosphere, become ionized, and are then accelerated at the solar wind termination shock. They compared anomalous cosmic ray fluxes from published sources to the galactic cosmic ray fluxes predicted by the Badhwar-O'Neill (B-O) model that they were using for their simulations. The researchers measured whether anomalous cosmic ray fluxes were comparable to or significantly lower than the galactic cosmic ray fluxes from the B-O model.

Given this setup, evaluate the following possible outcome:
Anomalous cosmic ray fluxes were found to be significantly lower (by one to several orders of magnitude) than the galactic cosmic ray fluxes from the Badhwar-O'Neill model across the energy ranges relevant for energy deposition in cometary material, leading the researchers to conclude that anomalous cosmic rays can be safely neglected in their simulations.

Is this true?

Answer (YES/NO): NO